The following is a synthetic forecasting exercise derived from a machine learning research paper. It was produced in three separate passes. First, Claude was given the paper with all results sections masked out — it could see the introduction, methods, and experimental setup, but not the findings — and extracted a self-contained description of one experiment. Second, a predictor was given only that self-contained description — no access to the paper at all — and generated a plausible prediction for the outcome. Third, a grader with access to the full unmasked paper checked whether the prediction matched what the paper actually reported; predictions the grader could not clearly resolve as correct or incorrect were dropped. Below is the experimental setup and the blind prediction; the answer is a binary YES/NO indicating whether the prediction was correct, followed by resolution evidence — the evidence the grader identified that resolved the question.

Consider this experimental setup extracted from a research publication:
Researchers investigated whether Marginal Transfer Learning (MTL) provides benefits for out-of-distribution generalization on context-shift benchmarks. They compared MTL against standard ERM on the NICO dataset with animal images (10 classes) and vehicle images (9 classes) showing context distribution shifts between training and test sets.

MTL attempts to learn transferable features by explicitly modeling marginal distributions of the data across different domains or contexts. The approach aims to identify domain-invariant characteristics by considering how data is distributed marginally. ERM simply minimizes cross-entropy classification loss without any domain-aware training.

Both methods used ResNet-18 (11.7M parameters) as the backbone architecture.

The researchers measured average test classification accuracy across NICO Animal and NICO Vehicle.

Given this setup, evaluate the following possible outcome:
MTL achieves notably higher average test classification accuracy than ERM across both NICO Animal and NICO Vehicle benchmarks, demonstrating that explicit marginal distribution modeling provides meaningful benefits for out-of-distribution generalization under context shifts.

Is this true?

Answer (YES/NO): NO